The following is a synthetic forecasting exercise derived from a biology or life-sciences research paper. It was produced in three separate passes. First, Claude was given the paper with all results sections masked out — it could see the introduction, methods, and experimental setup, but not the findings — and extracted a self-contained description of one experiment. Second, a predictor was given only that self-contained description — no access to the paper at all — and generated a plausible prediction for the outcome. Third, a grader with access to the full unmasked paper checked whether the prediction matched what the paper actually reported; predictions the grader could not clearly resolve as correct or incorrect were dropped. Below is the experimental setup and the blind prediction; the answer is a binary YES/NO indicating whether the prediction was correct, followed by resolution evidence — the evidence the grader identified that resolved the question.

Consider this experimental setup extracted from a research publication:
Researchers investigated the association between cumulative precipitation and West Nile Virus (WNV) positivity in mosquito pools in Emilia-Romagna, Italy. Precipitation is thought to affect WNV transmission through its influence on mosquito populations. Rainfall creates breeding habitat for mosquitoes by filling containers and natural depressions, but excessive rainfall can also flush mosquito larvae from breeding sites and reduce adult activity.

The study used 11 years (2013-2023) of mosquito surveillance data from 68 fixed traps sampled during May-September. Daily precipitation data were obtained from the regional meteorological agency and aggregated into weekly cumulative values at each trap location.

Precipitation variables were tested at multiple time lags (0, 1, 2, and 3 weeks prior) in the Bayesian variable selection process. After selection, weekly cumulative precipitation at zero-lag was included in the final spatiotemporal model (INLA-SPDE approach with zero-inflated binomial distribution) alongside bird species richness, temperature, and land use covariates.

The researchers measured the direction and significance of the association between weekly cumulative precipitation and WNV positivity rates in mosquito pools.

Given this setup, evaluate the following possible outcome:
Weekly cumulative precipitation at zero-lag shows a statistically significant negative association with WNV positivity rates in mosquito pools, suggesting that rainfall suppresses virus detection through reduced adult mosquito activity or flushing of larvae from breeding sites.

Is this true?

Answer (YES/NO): NO